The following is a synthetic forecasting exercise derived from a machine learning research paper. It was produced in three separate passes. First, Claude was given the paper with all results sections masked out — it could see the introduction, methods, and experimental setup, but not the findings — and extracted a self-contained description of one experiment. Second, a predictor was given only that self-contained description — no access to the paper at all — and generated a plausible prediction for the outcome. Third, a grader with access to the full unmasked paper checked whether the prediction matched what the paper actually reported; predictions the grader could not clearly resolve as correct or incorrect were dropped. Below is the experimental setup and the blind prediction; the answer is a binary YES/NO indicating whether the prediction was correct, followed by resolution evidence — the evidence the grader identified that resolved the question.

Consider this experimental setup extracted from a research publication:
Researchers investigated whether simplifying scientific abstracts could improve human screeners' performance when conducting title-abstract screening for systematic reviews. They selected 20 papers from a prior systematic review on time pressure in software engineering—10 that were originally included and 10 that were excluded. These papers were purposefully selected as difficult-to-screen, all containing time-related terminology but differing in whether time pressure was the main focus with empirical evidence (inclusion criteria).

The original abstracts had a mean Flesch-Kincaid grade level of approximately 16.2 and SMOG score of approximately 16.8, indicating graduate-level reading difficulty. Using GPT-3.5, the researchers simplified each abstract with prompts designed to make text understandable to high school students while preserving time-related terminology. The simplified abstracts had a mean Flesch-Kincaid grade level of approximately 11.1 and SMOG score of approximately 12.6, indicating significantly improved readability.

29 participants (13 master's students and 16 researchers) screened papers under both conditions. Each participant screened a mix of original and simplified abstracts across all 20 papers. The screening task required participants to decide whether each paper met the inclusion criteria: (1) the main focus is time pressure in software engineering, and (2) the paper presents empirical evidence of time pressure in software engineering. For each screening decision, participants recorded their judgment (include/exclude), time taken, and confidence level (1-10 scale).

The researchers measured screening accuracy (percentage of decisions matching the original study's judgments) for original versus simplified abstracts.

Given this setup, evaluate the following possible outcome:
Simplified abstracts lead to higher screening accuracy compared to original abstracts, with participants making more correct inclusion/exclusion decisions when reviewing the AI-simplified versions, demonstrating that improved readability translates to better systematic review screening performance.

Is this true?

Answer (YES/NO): NO